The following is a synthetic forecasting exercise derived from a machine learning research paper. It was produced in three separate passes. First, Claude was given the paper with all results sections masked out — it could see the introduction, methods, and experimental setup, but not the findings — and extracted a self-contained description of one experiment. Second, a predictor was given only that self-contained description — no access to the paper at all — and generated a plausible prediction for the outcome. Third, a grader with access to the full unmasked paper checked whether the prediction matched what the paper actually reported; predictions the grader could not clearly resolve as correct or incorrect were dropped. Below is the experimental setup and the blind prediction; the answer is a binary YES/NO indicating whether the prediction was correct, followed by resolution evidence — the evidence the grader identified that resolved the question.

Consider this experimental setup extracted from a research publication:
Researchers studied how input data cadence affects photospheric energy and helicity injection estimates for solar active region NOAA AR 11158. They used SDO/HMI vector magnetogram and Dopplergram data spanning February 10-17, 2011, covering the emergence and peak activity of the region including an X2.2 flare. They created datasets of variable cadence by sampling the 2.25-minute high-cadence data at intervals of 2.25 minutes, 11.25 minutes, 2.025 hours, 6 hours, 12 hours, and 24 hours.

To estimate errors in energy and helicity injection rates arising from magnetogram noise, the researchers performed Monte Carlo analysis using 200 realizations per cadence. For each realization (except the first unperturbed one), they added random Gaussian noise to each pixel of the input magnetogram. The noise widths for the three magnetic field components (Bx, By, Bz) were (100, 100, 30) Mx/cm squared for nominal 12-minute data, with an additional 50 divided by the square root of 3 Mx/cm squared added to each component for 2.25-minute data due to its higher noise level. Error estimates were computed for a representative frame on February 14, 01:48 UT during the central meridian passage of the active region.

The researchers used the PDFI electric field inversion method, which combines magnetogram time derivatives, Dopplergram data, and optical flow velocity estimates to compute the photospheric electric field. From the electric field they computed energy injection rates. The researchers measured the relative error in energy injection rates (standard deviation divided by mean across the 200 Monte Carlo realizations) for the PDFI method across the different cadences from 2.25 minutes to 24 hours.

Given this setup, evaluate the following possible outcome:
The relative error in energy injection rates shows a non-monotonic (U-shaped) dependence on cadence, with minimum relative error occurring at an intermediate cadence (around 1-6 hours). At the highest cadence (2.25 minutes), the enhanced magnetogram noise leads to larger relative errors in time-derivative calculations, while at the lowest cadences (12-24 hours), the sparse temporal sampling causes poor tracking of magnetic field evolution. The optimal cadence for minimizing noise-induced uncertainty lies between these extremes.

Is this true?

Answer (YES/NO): YES